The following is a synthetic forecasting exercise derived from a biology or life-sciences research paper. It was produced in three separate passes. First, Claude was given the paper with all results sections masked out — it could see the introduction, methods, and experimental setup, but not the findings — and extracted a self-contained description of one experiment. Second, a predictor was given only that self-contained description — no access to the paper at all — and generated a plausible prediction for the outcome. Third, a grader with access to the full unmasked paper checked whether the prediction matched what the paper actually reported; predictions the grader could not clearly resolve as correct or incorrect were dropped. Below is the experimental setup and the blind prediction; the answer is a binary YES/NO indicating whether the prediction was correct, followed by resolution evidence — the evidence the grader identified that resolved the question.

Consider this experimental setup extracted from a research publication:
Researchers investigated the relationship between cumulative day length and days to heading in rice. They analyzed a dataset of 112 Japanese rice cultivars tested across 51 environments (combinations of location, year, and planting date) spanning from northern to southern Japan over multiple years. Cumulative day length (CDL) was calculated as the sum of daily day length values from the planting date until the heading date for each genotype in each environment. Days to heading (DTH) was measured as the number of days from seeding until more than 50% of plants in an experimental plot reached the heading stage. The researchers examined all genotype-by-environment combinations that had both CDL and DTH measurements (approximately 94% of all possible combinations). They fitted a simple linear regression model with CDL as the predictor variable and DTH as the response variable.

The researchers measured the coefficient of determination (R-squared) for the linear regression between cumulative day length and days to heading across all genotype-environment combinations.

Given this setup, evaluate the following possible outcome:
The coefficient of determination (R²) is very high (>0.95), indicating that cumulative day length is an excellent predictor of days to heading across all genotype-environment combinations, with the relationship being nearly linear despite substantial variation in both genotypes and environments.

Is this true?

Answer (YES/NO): YES